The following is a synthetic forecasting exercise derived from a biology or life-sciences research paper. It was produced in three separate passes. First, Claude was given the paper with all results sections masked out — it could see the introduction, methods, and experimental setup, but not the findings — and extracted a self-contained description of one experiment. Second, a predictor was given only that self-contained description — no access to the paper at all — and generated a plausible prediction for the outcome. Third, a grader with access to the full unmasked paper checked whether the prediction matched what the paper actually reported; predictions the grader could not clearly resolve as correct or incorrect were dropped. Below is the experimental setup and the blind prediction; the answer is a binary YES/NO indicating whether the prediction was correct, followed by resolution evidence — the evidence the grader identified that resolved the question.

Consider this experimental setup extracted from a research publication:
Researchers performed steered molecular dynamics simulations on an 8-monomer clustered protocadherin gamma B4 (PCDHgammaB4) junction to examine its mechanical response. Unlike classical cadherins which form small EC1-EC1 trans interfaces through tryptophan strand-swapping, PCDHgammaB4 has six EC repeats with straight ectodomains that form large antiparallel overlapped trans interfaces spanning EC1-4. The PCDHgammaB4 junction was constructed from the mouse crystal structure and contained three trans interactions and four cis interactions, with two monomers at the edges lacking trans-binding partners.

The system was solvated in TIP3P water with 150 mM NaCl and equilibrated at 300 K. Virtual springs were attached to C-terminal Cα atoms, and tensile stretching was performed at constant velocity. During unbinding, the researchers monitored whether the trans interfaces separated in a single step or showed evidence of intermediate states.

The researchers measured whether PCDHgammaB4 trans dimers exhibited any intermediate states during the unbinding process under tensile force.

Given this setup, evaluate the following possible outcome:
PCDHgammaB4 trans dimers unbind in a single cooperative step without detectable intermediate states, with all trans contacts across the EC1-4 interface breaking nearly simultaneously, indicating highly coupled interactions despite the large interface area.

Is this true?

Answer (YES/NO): NO